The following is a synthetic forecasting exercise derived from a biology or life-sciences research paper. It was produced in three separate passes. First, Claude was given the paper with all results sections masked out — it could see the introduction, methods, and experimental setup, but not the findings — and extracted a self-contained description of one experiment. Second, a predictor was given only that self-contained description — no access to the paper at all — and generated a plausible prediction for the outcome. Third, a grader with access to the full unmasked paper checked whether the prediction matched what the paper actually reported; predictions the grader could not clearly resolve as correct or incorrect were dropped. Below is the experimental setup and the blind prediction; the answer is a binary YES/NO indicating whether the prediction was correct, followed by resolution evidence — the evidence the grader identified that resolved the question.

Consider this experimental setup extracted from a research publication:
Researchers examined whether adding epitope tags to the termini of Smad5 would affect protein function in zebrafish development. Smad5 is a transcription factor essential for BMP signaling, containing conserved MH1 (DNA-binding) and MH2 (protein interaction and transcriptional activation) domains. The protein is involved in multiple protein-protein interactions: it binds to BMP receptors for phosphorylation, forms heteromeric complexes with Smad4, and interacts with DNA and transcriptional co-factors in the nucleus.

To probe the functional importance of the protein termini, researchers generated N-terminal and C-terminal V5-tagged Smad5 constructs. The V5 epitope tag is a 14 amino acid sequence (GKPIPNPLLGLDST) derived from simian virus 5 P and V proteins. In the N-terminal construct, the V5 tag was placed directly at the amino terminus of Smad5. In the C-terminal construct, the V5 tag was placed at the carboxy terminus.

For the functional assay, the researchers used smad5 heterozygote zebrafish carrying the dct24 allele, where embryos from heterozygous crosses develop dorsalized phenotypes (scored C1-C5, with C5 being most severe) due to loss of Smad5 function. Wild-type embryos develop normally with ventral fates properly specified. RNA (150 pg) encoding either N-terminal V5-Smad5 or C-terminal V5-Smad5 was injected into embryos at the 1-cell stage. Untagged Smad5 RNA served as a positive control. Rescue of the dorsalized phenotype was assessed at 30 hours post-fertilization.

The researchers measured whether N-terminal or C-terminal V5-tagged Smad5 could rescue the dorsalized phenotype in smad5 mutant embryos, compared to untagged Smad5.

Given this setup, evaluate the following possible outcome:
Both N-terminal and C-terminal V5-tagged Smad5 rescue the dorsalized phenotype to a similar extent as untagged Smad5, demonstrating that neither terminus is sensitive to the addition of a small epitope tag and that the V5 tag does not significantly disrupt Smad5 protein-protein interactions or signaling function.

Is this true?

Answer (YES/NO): NO